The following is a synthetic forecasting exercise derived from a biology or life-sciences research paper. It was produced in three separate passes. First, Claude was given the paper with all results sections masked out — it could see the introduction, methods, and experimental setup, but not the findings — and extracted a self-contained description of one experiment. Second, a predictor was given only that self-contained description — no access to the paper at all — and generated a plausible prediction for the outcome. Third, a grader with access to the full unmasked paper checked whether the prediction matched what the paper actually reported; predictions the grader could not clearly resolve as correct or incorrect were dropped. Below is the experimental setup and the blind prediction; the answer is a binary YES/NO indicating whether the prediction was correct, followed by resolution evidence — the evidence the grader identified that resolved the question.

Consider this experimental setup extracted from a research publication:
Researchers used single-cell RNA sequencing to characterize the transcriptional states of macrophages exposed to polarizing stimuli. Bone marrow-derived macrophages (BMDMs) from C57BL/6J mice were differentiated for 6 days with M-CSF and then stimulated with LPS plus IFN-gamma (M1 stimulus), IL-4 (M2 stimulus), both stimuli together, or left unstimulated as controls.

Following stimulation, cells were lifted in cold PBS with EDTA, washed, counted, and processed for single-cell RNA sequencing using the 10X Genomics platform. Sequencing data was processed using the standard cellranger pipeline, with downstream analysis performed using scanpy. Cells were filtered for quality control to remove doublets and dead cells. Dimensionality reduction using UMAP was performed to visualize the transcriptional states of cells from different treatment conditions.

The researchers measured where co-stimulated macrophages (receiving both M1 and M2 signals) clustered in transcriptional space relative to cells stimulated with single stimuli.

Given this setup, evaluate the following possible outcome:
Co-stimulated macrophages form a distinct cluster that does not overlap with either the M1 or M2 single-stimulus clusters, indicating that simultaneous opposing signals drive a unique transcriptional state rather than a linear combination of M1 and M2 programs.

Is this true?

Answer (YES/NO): YES